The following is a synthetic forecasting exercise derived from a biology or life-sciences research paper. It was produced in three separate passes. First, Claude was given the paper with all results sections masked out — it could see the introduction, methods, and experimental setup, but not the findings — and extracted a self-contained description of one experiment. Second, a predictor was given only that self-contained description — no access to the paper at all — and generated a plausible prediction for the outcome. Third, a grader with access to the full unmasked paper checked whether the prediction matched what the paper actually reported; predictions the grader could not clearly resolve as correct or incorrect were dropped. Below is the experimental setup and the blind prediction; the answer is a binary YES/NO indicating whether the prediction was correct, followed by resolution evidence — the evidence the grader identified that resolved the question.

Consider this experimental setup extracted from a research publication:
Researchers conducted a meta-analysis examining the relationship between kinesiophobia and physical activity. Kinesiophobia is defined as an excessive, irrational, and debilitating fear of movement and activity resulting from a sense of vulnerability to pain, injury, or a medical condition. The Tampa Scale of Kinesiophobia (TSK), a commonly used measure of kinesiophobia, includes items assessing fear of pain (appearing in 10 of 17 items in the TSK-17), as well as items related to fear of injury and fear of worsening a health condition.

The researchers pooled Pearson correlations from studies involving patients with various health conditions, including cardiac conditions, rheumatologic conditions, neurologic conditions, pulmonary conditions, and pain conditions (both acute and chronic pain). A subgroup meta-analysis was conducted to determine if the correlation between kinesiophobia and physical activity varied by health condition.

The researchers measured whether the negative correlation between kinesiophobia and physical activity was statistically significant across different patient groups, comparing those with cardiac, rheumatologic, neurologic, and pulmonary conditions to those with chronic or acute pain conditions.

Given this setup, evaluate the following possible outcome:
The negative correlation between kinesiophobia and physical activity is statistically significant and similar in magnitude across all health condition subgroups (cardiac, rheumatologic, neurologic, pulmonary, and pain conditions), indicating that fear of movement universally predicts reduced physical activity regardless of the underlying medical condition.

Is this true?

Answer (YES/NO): NO